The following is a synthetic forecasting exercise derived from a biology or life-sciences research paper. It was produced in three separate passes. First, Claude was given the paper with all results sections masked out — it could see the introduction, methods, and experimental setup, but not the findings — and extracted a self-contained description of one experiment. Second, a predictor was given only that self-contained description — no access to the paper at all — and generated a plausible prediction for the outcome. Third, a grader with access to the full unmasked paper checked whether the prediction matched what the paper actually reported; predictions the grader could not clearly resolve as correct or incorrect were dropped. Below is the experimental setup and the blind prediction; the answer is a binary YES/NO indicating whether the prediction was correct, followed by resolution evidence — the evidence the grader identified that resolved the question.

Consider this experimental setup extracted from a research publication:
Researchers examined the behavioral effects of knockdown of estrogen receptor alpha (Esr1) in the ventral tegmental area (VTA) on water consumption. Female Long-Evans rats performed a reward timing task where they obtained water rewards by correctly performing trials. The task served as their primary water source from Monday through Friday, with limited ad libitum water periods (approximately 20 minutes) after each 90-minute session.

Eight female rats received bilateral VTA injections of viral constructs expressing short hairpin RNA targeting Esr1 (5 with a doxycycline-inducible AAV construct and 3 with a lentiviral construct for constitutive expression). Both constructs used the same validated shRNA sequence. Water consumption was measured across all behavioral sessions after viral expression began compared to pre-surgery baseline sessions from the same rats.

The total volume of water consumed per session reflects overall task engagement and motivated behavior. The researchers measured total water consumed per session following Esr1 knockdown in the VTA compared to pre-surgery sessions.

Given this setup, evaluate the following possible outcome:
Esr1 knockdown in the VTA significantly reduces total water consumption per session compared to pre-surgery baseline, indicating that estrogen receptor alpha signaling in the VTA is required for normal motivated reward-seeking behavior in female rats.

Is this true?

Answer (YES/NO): NO